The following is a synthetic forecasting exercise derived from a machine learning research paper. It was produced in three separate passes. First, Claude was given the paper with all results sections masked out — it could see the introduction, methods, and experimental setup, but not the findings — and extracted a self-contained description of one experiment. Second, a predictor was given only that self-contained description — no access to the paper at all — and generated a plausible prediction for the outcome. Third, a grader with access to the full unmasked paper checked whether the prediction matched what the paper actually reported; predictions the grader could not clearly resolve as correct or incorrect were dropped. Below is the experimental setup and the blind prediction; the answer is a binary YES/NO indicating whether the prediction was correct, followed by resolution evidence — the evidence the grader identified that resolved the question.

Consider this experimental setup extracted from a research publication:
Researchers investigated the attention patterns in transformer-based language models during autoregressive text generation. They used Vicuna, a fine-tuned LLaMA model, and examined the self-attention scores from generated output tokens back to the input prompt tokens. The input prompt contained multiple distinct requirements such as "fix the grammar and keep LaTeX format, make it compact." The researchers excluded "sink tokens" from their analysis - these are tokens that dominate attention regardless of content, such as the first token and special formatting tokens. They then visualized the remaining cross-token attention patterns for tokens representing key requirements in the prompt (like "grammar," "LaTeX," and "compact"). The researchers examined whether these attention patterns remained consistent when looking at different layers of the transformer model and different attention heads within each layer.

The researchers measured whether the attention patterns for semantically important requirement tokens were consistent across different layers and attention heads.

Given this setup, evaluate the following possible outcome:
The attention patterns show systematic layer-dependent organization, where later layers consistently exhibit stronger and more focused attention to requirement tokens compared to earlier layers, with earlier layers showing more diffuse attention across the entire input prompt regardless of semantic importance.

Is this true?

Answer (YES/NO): NO